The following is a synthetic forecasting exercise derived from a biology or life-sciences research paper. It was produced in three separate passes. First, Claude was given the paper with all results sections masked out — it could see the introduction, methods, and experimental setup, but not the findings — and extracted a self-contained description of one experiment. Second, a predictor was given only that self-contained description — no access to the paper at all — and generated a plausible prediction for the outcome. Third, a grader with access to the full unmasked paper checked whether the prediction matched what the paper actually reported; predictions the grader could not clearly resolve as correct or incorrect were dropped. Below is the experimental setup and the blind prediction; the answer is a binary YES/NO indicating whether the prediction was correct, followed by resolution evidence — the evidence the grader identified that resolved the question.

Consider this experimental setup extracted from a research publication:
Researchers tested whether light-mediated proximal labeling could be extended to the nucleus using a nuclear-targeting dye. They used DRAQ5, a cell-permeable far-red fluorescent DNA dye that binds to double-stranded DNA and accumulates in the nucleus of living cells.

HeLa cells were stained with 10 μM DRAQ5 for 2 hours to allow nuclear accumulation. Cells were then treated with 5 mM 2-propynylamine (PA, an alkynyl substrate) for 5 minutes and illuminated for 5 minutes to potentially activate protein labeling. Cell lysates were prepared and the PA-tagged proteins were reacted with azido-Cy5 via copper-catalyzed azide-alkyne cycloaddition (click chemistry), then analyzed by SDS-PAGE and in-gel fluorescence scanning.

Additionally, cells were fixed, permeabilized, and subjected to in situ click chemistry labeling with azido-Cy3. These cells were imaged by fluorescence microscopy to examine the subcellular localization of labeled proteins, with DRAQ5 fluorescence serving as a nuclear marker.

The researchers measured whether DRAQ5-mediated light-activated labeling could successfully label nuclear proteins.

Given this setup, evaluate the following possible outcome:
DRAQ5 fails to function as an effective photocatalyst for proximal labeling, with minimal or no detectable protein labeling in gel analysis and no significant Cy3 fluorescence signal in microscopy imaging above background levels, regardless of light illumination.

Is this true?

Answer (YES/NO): NO